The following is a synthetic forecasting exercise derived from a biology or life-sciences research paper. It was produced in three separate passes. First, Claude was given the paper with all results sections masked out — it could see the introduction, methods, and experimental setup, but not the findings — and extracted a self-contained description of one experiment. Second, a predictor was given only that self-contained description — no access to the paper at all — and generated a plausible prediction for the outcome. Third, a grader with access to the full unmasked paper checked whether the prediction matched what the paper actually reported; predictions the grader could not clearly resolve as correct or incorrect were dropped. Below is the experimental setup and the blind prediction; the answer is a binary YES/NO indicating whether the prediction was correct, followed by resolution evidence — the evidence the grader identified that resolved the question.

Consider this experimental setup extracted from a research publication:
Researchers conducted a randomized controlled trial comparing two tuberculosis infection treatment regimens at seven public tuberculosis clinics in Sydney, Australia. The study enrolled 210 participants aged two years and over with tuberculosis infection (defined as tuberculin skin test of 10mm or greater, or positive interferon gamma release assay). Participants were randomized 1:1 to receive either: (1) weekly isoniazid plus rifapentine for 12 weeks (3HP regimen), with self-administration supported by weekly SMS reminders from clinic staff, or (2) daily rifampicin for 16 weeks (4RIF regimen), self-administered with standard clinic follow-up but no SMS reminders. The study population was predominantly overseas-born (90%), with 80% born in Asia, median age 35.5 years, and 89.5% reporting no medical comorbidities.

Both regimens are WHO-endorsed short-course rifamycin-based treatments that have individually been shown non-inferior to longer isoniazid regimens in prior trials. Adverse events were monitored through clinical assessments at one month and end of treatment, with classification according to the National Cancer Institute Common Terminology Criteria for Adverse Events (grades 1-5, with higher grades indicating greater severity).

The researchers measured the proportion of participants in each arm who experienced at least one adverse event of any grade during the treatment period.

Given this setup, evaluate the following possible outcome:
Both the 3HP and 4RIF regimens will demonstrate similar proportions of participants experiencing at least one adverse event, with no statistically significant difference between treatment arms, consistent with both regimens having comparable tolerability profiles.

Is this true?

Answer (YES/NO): YES